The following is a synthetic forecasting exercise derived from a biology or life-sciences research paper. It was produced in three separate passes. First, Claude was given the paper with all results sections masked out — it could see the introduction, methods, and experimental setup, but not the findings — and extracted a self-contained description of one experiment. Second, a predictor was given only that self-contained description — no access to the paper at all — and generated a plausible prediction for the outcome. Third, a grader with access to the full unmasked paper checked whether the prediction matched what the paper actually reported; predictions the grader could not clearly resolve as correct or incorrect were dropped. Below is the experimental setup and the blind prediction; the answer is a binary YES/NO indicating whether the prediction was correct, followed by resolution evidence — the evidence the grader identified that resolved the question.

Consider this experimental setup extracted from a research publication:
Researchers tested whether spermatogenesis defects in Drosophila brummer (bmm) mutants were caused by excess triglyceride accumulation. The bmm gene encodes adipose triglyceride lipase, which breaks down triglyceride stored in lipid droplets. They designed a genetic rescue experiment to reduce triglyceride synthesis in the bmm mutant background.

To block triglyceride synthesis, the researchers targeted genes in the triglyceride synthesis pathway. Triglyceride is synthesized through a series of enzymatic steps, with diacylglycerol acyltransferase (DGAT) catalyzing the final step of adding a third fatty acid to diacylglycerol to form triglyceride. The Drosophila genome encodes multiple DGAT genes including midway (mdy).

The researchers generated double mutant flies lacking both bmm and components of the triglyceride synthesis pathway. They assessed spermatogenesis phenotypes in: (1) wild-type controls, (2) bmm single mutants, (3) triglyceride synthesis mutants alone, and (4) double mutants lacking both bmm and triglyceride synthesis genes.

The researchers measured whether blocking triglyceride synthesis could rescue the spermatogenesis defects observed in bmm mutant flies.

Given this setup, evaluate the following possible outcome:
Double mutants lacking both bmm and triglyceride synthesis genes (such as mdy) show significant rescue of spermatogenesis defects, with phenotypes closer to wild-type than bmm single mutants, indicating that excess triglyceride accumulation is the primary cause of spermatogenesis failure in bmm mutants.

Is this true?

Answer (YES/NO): NO